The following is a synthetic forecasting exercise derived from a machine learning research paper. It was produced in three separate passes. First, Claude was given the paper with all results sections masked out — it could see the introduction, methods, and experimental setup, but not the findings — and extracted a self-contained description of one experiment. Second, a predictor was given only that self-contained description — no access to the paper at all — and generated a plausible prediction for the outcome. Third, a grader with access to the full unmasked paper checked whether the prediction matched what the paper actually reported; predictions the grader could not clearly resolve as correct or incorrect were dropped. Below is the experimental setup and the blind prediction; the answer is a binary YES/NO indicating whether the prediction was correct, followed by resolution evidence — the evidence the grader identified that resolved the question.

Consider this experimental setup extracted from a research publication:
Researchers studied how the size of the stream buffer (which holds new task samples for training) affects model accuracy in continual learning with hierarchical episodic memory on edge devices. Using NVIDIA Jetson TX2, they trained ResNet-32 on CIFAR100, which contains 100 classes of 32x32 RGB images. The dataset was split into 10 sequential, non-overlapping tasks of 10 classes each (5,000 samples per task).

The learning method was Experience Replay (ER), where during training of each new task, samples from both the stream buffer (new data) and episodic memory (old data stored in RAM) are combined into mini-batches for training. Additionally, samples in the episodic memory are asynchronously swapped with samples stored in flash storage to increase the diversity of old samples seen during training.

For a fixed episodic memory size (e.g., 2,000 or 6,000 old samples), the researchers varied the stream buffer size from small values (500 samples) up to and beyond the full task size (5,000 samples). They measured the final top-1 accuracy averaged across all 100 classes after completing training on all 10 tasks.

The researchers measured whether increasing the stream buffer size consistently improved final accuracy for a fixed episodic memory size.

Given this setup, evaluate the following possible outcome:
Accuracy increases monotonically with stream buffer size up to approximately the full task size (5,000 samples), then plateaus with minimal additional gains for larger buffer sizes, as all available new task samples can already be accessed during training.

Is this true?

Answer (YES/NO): NO